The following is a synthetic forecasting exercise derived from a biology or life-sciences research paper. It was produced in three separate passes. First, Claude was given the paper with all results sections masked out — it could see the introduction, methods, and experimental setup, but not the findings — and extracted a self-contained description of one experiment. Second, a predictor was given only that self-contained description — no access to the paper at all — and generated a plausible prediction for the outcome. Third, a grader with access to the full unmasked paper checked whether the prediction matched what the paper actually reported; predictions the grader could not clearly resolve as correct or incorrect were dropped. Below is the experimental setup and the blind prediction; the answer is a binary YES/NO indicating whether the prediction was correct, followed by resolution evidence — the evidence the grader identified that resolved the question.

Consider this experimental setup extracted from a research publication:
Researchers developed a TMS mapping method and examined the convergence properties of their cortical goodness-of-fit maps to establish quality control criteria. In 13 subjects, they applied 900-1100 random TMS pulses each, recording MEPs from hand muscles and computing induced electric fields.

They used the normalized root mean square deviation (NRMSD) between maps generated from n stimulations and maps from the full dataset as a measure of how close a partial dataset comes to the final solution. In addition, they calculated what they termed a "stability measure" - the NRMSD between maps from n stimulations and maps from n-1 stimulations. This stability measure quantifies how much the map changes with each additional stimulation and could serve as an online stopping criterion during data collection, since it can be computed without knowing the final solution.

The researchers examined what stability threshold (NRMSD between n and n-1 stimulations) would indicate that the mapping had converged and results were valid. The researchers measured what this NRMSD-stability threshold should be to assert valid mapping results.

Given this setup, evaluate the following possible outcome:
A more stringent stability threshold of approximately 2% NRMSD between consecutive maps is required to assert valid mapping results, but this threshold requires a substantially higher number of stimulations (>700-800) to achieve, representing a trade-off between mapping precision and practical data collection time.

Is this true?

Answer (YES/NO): NO